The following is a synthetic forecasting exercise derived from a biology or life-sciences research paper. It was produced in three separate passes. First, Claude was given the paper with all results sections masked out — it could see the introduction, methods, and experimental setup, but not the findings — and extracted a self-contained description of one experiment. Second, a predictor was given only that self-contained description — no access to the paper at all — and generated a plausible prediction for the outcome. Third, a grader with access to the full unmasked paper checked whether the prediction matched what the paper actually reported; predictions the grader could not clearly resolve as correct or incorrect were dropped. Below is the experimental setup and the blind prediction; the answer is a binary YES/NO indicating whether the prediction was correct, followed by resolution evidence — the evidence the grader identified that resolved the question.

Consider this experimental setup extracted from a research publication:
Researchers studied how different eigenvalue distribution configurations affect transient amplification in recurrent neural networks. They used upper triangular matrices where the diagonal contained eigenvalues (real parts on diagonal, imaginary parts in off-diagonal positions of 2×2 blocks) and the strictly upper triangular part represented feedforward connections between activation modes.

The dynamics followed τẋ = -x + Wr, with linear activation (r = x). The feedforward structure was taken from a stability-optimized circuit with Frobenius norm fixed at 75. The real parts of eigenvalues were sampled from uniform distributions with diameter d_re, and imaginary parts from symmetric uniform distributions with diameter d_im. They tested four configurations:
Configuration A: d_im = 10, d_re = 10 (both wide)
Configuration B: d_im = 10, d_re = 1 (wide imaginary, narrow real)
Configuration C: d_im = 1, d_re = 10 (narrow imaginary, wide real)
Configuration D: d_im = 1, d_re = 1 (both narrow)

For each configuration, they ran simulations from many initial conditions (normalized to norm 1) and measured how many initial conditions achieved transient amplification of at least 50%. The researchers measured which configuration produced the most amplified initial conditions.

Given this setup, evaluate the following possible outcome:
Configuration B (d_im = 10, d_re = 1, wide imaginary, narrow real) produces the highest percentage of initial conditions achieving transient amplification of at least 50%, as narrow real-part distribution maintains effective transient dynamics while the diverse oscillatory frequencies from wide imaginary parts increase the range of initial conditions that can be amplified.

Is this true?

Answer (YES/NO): NO